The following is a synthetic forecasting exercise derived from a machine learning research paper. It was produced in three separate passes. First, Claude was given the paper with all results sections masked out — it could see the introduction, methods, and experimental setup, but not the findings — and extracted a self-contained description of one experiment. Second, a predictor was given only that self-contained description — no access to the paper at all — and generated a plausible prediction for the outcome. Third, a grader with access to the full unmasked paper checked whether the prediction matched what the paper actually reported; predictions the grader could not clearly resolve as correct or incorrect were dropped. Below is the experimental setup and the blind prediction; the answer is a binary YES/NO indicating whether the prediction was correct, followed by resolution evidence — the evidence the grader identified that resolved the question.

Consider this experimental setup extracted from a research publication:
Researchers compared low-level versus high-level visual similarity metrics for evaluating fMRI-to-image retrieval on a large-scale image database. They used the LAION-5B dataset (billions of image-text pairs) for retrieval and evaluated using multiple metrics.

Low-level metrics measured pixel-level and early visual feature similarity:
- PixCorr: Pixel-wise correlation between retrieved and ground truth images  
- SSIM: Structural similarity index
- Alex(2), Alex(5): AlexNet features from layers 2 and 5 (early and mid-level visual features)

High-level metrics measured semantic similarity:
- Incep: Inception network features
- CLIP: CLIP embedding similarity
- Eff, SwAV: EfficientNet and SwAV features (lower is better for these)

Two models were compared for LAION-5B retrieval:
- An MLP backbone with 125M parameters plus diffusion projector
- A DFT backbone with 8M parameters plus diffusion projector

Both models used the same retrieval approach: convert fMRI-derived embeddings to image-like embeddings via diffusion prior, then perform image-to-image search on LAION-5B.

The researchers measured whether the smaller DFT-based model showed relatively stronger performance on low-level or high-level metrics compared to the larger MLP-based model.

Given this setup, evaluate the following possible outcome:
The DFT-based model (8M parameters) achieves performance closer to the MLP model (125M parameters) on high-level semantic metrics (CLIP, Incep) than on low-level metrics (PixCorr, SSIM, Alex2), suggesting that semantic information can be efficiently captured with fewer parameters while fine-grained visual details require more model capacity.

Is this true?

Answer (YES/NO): NO